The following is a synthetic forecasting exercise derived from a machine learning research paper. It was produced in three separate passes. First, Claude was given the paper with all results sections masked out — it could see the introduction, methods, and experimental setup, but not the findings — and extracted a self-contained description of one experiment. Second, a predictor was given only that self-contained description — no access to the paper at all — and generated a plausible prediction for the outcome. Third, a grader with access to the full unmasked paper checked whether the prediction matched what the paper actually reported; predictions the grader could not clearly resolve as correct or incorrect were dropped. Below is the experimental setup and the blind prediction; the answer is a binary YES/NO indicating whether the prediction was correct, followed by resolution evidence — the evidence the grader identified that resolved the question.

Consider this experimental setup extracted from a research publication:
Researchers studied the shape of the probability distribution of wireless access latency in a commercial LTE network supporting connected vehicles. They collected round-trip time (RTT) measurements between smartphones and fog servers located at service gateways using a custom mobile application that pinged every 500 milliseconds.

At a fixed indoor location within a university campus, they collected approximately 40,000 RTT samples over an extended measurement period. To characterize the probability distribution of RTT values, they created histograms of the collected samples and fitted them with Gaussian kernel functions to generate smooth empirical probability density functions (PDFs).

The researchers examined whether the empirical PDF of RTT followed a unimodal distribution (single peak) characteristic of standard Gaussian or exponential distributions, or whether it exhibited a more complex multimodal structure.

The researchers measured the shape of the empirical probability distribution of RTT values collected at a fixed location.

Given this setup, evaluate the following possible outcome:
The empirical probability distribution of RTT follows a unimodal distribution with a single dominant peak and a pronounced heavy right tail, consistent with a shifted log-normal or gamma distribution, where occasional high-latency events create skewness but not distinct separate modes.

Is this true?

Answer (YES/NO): NO